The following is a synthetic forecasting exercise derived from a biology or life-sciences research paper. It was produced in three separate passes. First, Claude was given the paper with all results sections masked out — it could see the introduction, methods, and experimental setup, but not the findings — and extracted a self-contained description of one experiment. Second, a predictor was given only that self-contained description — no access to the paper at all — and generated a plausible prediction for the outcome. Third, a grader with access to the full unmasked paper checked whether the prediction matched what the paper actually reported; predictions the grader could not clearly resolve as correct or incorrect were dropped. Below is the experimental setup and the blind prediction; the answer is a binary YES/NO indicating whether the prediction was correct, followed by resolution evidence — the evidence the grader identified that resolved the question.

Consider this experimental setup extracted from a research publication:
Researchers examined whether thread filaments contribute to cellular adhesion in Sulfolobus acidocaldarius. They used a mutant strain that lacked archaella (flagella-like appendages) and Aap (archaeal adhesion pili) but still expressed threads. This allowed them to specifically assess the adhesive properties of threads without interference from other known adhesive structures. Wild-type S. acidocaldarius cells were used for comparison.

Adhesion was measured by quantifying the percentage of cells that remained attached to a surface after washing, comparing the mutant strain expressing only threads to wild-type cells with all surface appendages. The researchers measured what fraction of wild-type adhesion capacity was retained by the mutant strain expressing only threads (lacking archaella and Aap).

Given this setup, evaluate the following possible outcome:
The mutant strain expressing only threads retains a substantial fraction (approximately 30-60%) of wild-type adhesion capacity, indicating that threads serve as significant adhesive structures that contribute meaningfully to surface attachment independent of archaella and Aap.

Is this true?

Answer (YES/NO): NO